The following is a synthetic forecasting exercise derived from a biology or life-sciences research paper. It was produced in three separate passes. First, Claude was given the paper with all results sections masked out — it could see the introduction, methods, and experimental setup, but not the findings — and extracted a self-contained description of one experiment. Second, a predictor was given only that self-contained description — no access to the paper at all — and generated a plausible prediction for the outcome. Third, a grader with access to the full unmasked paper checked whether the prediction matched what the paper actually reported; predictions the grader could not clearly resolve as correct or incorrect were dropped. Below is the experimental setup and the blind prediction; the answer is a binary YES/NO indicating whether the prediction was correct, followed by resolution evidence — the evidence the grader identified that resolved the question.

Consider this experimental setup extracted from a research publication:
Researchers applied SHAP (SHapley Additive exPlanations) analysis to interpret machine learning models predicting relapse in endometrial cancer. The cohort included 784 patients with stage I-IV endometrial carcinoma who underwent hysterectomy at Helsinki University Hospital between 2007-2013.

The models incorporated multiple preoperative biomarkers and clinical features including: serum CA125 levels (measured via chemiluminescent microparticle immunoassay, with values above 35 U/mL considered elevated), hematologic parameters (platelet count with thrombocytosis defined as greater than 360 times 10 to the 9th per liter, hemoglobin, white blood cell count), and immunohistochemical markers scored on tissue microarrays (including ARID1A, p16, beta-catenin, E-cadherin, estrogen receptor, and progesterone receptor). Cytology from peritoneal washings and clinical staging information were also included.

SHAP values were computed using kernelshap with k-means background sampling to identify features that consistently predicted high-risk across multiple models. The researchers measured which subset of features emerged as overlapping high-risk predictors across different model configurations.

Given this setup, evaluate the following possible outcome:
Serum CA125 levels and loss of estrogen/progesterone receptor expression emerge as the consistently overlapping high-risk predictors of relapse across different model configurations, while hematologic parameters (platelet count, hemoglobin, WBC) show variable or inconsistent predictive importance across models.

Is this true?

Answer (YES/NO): NO